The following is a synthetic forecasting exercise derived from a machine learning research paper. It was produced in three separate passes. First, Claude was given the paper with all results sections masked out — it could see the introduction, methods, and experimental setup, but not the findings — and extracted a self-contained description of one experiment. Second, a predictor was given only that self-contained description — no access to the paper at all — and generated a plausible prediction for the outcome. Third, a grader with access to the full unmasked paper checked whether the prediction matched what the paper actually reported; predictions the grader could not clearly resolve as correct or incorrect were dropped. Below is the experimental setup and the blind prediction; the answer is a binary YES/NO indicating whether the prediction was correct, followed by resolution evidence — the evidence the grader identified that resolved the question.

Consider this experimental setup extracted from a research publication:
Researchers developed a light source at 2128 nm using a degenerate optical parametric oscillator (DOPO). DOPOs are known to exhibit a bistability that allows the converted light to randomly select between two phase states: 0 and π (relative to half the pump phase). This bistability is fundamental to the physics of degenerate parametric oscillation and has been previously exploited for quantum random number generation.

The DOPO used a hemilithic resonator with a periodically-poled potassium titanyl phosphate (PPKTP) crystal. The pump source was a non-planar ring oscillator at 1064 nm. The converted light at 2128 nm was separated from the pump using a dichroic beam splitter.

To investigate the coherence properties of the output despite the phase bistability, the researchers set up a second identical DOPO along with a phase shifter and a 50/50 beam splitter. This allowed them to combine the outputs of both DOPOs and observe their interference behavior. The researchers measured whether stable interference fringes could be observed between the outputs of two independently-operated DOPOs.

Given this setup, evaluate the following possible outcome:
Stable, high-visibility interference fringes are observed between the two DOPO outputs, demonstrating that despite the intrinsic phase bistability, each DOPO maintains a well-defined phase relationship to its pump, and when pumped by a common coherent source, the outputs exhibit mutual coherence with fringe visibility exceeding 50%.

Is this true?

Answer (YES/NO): YES